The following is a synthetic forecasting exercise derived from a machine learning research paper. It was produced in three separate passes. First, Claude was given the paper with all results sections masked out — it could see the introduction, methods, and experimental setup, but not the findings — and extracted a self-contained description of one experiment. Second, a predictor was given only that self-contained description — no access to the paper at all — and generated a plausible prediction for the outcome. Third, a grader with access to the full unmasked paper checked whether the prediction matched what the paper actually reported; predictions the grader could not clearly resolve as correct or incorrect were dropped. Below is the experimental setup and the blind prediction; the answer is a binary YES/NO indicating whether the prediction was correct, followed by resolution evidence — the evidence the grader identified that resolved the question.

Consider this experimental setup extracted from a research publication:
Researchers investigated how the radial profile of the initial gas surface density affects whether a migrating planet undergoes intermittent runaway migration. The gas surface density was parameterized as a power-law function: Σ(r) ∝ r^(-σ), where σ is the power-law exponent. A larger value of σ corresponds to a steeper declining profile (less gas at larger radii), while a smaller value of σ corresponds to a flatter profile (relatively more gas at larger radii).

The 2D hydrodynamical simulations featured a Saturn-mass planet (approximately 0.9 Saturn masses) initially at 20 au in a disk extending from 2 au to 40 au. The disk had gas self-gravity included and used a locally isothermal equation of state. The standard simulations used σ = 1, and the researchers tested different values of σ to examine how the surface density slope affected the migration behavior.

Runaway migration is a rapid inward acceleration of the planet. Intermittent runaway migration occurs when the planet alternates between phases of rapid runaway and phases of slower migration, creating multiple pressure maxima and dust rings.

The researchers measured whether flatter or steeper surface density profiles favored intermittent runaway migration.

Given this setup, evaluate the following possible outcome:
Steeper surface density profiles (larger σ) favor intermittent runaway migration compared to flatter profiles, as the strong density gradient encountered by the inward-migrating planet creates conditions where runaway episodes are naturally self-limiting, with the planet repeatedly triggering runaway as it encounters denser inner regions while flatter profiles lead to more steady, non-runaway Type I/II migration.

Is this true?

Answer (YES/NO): NO